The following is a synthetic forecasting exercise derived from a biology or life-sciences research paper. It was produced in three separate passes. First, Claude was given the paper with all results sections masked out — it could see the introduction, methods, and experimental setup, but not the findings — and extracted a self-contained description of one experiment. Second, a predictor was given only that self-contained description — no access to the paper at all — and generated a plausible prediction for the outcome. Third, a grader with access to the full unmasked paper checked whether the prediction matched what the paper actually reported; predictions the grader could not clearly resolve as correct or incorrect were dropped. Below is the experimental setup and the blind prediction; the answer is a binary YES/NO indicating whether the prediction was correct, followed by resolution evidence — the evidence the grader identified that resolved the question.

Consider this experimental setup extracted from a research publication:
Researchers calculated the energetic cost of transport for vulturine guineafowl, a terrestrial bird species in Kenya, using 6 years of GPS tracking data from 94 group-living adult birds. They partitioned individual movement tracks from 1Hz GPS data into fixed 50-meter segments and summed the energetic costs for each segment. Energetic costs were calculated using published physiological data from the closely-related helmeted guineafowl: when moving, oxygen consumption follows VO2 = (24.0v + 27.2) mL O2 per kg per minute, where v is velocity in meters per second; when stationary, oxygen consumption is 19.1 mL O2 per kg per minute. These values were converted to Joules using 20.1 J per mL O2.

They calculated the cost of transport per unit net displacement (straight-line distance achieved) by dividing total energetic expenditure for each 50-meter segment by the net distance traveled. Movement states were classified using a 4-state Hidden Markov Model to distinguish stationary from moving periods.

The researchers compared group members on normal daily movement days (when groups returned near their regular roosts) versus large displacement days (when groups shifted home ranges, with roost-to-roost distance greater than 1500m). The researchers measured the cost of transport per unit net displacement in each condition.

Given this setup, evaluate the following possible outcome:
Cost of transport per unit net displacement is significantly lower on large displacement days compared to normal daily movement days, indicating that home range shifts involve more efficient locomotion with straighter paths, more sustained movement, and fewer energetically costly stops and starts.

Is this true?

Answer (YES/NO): YES